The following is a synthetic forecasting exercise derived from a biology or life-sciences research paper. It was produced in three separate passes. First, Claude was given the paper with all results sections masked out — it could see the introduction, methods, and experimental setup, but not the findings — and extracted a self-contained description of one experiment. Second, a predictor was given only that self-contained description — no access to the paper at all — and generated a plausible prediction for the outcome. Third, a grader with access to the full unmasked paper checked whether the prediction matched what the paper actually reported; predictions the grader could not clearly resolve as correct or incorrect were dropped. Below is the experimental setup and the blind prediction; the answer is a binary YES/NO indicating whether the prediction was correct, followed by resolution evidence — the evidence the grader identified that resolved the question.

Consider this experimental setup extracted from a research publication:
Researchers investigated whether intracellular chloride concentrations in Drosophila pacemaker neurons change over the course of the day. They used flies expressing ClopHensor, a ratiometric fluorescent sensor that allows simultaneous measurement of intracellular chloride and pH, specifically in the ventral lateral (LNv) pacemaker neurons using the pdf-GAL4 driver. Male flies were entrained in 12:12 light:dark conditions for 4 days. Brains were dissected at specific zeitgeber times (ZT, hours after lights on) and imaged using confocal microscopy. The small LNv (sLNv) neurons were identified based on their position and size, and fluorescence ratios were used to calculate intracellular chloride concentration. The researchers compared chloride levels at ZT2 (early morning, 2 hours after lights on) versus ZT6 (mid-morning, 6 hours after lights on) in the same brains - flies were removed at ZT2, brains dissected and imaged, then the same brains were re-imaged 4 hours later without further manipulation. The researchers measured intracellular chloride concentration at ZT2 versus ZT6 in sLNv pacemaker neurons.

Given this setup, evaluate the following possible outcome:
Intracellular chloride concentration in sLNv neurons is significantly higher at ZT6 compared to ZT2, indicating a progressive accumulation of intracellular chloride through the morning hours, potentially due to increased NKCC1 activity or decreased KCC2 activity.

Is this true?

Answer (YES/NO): YES